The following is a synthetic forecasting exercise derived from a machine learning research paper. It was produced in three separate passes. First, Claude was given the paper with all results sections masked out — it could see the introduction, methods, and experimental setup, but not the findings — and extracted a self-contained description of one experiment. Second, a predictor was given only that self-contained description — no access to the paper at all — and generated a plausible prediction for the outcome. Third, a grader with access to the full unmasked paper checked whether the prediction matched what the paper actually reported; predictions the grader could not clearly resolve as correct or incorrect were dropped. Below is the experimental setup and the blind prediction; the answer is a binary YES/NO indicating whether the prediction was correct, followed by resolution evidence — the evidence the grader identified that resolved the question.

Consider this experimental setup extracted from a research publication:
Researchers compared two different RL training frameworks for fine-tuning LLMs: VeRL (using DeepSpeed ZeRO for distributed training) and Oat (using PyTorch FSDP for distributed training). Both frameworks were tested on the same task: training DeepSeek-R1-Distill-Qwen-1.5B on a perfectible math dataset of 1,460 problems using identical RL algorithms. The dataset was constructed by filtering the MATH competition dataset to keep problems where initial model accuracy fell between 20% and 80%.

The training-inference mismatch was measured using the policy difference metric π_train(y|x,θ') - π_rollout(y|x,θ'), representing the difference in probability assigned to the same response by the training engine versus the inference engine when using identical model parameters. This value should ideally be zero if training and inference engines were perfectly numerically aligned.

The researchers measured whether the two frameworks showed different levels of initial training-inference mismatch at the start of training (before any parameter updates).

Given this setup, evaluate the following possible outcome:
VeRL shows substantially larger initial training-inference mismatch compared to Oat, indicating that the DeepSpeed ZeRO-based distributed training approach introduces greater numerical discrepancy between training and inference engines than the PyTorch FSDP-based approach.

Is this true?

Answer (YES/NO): NO